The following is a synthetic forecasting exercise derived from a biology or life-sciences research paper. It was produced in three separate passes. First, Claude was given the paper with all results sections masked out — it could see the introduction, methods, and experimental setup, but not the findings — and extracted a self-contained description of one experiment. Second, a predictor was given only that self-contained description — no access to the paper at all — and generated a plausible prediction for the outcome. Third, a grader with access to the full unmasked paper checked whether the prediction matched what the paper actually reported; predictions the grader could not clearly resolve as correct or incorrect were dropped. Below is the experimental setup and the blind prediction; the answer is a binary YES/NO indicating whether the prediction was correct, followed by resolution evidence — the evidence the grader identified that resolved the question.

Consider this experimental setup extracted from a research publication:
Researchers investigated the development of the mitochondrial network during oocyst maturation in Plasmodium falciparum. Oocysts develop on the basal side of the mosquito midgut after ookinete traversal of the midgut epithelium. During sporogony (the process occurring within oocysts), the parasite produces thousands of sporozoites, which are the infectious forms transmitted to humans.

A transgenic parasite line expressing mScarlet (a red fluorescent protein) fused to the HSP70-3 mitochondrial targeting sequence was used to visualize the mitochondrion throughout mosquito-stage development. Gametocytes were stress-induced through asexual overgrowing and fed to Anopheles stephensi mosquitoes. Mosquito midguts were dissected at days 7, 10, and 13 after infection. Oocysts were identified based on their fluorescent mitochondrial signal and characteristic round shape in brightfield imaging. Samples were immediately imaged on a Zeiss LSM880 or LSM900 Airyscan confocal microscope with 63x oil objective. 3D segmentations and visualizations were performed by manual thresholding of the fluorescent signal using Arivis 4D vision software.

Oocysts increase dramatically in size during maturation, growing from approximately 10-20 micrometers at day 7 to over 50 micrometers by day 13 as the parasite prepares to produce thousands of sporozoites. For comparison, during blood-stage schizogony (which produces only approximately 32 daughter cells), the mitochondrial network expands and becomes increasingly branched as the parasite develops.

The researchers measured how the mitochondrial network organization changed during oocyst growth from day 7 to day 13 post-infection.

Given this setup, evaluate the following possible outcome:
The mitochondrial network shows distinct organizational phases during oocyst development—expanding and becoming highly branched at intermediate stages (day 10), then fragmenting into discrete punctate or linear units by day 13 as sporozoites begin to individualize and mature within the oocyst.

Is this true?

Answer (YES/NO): NO